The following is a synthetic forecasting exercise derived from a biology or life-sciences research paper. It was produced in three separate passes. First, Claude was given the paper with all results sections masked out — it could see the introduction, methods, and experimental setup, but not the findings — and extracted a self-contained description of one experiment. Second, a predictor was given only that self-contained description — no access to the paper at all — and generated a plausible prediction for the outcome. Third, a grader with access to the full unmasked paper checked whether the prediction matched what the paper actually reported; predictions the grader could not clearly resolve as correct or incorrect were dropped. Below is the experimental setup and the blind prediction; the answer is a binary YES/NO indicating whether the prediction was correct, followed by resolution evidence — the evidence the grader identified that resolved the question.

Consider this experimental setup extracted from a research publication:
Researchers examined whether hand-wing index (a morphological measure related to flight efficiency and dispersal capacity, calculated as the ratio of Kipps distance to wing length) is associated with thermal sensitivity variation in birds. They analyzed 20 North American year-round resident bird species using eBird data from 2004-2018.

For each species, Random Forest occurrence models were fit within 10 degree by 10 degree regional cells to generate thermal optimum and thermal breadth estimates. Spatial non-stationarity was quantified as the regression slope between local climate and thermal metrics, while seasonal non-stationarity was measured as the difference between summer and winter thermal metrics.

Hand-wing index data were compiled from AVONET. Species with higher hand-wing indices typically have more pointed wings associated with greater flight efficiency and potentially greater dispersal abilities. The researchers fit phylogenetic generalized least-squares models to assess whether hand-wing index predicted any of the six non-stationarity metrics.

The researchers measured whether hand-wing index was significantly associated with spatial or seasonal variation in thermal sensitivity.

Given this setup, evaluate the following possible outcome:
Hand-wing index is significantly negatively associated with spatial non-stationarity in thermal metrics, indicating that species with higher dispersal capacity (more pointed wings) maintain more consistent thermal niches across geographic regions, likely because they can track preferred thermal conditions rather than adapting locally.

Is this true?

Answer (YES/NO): NO